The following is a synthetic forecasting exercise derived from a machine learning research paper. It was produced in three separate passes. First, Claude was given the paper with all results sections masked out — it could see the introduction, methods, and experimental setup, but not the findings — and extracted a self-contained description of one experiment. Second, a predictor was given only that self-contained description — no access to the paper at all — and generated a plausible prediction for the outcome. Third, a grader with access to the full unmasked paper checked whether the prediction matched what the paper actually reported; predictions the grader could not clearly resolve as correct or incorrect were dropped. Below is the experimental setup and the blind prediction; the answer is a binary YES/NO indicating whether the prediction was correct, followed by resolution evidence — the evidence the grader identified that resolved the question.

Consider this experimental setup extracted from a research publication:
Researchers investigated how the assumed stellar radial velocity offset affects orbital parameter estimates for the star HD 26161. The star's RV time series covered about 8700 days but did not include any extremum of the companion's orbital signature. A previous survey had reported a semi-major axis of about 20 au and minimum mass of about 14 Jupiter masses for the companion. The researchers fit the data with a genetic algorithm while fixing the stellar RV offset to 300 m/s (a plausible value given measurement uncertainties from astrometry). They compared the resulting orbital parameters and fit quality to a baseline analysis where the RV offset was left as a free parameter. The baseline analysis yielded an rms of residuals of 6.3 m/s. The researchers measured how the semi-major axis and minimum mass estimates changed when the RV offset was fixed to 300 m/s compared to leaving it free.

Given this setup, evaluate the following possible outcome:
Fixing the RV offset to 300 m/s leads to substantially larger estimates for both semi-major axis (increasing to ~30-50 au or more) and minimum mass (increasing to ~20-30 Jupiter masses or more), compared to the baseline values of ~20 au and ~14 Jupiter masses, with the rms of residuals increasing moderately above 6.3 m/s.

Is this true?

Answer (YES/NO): YES